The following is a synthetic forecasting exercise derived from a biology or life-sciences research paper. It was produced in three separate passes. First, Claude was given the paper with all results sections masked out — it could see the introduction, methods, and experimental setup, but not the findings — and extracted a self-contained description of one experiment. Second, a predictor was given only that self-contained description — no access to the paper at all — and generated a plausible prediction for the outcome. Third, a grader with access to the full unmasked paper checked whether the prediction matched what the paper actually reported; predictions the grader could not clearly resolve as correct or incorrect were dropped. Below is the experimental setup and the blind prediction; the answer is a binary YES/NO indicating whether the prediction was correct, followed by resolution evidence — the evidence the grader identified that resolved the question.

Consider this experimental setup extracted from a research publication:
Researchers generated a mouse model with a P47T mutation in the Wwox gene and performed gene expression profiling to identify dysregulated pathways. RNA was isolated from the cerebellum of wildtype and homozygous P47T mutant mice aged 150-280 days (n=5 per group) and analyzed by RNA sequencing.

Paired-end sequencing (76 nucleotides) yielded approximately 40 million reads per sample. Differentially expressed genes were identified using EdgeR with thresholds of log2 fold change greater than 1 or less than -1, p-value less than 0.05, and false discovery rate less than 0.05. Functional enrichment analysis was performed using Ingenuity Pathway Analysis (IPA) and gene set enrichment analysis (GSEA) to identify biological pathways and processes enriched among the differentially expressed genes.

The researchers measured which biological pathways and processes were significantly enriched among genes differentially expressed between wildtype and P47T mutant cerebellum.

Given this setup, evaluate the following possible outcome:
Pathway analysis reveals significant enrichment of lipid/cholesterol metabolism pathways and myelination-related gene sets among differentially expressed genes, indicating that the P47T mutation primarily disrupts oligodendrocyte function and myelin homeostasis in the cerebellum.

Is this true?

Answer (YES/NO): NO